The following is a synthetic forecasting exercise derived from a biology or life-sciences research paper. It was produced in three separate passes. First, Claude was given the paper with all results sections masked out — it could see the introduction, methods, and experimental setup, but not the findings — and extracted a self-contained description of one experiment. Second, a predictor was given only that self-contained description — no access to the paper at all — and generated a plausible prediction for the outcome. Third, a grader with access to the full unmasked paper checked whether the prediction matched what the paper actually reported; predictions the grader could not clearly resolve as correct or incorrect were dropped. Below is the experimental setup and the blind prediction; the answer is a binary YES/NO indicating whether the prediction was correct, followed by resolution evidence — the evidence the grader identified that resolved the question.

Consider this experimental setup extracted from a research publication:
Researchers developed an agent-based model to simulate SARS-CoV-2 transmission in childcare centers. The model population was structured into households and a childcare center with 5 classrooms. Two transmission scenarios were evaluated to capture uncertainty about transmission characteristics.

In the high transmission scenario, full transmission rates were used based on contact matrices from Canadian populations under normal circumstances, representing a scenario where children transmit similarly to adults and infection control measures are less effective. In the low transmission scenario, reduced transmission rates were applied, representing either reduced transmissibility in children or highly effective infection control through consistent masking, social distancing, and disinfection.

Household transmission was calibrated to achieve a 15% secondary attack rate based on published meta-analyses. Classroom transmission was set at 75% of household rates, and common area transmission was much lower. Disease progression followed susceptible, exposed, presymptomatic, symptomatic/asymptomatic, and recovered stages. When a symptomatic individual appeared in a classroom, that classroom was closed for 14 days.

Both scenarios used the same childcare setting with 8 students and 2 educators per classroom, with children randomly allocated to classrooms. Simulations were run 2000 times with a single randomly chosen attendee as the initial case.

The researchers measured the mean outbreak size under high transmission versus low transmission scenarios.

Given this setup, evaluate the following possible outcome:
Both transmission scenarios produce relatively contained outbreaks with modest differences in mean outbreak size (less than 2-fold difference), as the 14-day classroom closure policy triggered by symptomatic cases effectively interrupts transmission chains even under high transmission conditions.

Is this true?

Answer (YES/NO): NO